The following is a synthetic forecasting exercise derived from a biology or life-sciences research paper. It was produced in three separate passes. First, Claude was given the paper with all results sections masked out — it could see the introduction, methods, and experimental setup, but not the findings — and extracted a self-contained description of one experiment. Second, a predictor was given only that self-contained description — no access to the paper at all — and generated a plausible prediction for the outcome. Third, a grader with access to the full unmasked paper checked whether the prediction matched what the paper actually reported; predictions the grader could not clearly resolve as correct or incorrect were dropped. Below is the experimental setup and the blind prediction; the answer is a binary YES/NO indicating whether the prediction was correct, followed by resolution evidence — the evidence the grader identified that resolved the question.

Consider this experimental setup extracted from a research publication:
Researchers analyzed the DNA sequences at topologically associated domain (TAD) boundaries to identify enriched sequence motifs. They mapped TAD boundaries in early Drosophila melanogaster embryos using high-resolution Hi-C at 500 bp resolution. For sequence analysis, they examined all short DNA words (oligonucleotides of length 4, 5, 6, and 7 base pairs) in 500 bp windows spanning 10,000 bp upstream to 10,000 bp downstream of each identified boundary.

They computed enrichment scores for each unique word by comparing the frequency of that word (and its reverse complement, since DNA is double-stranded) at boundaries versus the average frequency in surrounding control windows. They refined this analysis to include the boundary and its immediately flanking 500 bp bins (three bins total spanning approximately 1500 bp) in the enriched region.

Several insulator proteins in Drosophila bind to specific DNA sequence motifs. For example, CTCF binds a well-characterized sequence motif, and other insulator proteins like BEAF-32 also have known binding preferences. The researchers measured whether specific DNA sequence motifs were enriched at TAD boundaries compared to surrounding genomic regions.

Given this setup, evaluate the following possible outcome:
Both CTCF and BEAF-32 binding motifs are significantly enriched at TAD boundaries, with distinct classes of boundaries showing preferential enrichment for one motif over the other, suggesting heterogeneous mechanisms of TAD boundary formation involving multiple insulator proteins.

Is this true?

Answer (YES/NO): NO